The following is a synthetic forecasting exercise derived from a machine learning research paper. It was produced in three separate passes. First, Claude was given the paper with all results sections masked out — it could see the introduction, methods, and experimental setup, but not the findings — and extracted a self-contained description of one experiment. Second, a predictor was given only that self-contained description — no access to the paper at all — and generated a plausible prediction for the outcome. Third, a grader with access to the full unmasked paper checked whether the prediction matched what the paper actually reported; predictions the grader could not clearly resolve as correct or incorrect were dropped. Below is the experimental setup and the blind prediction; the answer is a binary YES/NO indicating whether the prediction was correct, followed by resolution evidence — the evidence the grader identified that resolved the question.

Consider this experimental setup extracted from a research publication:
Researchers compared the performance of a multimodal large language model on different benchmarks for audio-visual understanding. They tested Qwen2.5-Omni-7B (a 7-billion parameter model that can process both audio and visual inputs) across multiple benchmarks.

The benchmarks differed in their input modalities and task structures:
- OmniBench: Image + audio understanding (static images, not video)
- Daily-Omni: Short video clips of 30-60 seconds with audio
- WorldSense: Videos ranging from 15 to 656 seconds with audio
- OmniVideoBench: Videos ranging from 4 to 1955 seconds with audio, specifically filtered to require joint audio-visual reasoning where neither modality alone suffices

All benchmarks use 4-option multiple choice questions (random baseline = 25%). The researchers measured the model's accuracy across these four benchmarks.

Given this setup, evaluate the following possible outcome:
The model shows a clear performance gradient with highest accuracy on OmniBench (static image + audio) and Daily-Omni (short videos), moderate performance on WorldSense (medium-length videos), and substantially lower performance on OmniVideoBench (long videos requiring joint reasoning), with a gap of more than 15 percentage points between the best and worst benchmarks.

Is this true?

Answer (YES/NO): NO